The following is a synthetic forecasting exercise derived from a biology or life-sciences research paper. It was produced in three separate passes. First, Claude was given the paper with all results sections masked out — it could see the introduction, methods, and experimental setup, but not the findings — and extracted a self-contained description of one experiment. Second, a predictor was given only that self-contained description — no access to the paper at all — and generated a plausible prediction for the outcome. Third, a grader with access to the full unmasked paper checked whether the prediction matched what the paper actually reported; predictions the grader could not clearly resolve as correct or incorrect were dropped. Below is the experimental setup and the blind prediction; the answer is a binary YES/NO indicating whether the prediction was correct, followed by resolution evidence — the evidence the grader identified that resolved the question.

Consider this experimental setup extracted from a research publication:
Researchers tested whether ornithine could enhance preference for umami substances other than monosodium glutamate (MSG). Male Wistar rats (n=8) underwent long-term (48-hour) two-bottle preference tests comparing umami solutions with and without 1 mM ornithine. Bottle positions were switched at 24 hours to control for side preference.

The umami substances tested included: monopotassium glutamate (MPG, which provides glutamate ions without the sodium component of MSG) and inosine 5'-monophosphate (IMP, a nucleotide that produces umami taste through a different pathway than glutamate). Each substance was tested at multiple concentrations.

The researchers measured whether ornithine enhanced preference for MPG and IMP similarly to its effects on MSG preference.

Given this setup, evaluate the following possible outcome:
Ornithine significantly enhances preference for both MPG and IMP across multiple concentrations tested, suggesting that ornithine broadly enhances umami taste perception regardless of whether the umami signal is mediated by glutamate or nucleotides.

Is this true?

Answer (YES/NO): NO